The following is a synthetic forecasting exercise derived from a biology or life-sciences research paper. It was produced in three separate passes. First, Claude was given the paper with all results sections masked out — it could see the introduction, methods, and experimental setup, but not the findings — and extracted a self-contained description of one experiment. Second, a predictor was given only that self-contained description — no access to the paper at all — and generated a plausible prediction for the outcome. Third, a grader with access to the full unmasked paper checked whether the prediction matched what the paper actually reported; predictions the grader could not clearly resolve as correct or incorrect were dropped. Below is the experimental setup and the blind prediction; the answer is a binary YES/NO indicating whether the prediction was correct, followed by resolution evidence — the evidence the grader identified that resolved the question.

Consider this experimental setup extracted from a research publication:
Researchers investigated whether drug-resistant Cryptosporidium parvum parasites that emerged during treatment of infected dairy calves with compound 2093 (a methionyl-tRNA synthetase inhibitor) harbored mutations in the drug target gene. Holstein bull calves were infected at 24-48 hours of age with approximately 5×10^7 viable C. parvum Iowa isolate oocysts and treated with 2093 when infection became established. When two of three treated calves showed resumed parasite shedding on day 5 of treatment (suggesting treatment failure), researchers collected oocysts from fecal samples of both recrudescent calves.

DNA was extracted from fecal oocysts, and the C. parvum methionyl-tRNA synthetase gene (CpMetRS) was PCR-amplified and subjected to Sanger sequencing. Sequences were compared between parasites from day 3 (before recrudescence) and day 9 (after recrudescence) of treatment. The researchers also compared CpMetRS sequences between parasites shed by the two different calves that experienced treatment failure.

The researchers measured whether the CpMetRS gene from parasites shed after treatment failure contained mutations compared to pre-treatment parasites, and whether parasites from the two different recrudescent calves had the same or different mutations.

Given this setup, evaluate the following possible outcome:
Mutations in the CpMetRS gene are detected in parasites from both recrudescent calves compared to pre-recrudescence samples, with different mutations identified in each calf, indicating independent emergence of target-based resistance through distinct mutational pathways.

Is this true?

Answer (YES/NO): YES